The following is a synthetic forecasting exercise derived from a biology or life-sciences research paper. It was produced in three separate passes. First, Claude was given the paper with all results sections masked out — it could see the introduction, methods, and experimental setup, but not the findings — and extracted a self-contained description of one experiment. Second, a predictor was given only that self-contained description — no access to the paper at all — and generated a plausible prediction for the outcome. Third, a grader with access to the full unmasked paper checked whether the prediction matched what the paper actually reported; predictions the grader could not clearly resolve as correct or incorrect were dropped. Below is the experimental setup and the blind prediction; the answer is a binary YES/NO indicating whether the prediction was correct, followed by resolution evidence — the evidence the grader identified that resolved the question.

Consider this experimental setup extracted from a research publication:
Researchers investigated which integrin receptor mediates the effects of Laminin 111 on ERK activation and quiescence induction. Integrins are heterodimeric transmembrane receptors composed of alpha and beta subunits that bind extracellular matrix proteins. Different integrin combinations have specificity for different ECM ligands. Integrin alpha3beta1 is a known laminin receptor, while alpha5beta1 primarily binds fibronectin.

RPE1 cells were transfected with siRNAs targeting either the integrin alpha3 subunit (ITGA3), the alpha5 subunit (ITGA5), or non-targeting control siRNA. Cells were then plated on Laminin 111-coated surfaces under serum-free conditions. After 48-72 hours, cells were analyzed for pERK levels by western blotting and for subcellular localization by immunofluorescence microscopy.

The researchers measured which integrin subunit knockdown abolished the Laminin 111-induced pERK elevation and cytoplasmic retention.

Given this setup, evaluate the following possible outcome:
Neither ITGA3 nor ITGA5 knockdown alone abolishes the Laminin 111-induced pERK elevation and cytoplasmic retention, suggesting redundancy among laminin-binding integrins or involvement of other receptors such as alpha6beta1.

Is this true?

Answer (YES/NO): NO